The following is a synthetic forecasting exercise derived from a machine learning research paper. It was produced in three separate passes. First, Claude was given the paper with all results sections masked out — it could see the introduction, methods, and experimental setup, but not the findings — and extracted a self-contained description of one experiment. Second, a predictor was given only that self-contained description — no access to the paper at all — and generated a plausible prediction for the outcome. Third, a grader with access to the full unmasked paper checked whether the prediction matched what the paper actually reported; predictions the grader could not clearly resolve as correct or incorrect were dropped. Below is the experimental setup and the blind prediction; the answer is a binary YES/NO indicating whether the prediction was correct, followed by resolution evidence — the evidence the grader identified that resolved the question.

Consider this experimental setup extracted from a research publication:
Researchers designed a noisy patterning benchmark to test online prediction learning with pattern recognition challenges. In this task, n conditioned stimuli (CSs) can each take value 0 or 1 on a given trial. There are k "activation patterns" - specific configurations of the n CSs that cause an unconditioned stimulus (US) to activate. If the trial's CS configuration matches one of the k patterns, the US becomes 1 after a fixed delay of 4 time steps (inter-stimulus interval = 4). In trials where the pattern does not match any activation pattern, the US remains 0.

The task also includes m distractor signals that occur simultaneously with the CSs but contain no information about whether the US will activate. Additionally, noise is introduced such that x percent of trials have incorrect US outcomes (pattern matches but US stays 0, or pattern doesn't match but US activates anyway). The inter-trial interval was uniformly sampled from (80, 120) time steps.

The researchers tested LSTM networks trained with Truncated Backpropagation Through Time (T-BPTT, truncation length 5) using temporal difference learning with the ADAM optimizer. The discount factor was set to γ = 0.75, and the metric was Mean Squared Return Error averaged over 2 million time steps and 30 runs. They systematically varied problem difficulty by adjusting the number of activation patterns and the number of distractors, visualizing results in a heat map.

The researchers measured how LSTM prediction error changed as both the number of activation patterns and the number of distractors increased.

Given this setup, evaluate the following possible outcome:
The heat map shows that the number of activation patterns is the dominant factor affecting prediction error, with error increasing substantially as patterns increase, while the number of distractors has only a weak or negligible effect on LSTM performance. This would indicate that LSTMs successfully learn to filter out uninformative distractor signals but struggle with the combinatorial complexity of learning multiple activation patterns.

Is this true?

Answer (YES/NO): NO